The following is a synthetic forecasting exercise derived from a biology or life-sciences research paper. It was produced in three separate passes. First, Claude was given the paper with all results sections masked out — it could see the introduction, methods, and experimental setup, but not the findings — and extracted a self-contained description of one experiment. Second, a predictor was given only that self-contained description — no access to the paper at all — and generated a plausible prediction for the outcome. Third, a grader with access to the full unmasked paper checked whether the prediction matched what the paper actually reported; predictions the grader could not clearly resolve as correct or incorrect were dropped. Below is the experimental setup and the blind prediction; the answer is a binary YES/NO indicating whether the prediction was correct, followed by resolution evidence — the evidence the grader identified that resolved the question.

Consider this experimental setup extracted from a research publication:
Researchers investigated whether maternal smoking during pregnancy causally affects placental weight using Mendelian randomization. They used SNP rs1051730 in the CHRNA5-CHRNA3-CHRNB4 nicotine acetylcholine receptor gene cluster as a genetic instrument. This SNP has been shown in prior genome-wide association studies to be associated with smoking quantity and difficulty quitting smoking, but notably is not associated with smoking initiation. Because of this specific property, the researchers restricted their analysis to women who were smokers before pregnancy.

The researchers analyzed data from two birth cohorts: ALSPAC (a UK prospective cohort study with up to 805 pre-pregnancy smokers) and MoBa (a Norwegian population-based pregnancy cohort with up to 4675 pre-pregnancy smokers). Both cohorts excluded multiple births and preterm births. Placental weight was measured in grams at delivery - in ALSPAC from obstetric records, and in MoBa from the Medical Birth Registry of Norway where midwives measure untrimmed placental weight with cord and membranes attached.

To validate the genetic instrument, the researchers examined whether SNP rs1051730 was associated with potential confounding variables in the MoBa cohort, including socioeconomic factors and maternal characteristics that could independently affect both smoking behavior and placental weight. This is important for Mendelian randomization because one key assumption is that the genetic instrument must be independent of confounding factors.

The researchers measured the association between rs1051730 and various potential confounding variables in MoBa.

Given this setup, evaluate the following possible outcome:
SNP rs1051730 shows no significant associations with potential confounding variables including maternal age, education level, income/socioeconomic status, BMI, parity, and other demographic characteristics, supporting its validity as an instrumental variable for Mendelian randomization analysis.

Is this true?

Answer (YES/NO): YES